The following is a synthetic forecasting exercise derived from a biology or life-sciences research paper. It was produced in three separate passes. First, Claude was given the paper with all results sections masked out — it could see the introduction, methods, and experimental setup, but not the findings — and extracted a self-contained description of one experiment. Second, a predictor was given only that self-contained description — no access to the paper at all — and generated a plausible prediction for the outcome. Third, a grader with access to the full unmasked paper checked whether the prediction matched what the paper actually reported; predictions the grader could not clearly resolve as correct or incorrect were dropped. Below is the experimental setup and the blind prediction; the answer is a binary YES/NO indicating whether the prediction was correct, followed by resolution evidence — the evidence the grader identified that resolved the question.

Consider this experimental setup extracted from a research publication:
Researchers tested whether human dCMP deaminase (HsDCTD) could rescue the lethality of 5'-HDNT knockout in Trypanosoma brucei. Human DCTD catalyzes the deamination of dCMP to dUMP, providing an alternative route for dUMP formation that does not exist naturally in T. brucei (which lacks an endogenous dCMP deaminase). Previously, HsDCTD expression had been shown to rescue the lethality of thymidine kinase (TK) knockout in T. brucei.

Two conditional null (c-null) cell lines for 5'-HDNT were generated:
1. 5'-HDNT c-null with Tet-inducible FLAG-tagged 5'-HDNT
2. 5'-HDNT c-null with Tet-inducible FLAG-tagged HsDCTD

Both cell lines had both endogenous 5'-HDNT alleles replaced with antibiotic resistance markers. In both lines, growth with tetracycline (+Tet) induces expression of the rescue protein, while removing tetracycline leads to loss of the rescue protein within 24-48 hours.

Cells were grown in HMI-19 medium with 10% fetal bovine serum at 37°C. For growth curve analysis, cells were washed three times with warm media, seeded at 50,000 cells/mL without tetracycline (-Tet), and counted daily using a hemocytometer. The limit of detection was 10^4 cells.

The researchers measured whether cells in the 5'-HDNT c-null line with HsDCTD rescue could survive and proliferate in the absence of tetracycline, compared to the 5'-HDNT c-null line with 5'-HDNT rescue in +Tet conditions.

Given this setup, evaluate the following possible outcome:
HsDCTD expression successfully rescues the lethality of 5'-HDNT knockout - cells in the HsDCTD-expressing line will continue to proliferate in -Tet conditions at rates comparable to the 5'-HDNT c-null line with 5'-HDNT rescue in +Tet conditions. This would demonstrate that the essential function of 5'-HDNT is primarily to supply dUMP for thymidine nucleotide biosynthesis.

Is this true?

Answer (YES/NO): NO